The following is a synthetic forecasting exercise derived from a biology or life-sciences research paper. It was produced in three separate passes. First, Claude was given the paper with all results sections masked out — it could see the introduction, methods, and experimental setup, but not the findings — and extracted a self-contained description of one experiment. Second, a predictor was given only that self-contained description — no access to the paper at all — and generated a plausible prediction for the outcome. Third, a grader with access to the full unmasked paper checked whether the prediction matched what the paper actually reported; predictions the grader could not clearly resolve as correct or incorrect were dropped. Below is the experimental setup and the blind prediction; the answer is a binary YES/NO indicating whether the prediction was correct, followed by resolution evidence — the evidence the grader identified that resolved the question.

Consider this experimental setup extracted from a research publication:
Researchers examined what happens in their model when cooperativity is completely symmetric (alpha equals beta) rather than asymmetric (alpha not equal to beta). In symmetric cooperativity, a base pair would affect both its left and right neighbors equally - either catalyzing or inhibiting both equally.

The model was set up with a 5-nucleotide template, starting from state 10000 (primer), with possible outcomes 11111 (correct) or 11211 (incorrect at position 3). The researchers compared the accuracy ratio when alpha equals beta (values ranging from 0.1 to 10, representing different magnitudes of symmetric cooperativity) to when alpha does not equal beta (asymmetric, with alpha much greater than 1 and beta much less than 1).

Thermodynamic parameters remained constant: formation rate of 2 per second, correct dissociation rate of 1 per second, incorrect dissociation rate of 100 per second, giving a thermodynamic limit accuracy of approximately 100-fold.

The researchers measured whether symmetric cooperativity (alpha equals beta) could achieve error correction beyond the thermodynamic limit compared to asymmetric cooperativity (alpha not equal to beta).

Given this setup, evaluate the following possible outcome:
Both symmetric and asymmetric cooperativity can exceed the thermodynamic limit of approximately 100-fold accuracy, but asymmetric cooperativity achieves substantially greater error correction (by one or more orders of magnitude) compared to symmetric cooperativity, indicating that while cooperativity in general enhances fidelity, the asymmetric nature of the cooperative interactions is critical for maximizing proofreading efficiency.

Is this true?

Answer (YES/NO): NO